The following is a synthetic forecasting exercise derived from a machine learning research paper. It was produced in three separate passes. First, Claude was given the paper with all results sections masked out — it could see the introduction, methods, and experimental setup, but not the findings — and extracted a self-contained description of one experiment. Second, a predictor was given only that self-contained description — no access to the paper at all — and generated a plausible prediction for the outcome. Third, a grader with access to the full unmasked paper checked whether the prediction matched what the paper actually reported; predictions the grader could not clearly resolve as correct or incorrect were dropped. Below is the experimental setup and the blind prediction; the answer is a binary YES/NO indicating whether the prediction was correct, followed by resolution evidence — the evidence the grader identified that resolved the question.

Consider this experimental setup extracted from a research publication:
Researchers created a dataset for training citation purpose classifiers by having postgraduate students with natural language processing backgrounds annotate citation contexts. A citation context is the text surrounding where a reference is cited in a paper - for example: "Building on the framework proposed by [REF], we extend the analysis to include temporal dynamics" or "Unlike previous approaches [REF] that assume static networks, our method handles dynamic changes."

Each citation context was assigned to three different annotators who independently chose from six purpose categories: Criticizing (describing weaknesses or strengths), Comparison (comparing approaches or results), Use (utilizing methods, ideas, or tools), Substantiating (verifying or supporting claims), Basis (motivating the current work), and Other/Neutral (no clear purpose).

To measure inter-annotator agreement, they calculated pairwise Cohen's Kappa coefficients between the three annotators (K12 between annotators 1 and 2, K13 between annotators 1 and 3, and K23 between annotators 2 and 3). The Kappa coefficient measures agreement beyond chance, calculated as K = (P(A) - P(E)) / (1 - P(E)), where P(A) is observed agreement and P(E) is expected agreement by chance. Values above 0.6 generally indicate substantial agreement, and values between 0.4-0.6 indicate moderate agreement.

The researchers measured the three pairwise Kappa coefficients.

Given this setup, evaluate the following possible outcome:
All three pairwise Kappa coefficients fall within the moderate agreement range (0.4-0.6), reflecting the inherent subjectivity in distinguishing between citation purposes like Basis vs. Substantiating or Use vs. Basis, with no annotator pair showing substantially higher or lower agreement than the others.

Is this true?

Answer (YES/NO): NO